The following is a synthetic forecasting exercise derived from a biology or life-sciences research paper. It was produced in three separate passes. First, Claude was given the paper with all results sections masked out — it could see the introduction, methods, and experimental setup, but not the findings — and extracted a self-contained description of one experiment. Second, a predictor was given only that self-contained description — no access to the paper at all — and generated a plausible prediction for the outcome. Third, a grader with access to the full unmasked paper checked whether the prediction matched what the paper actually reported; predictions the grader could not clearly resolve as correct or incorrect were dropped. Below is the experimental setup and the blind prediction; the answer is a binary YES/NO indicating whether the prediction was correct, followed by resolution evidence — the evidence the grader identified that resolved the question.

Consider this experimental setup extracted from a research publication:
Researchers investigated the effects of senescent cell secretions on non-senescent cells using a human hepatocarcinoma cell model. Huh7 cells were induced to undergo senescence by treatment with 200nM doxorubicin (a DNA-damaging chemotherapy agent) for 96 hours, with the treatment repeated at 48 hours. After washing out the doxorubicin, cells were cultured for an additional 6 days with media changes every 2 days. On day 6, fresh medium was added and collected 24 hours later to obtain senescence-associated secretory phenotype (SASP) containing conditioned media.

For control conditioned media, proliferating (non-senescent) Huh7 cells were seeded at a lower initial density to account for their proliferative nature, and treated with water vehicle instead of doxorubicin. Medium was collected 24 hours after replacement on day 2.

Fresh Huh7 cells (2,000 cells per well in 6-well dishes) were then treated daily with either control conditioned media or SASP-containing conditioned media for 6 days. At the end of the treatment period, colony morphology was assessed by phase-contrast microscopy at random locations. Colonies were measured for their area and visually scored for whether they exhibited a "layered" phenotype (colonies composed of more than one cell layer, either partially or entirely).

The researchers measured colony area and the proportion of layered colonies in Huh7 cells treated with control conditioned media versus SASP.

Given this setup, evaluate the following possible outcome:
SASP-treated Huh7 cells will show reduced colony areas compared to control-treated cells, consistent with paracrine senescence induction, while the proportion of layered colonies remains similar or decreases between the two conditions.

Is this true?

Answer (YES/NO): NO